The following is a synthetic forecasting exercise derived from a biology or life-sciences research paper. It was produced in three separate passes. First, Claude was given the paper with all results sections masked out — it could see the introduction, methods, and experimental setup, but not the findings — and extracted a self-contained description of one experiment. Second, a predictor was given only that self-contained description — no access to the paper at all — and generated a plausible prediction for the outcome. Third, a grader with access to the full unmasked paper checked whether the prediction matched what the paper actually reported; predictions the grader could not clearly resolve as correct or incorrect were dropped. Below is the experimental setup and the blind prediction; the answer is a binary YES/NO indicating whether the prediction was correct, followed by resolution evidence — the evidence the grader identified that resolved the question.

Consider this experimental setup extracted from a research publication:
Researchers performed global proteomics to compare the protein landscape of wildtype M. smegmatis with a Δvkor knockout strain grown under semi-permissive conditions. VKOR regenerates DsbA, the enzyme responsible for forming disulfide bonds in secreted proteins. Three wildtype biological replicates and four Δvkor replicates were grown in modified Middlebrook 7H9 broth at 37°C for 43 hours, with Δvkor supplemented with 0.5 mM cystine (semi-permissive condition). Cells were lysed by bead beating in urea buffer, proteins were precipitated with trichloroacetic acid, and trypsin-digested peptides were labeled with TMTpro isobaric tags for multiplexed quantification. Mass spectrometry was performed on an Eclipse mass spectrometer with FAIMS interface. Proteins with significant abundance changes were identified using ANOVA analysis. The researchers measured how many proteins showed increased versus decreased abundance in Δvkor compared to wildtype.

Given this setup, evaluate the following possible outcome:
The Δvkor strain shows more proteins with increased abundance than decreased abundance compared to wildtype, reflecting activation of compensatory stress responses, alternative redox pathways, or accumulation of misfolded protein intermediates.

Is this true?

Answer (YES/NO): NO